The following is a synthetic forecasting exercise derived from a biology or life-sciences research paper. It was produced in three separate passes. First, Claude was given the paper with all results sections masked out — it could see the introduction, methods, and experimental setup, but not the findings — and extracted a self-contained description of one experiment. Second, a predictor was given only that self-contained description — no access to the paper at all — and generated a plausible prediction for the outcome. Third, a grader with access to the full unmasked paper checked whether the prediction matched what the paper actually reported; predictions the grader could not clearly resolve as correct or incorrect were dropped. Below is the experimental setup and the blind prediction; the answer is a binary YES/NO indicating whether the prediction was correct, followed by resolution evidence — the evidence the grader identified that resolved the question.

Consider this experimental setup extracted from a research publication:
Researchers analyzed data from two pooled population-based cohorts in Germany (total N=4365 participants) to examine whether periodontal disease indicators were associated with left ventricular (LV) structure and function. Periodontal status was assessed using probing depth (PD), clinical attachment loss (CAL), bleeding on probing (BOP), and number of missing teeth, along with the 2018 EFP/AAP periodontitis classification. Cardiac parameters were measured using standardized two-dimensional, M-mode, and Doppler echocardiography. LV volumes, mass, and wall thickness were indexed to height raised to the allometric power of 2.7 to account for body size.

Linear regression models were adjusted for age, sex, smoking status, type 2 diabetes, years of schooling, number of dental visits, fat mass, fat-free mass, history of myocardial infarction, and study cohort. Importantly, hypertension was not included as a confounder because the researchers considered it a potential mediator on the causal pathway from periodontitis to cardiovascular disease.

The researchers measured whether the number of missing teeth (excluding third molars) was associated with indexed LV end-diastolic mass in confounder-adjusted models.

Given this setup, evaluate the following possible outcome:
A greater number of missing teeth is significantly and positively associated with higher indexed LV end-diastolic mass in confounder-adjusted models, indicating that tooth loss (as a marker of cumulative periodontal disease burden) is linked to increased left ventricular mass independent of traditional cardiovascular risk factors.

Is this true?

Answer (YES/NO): YES